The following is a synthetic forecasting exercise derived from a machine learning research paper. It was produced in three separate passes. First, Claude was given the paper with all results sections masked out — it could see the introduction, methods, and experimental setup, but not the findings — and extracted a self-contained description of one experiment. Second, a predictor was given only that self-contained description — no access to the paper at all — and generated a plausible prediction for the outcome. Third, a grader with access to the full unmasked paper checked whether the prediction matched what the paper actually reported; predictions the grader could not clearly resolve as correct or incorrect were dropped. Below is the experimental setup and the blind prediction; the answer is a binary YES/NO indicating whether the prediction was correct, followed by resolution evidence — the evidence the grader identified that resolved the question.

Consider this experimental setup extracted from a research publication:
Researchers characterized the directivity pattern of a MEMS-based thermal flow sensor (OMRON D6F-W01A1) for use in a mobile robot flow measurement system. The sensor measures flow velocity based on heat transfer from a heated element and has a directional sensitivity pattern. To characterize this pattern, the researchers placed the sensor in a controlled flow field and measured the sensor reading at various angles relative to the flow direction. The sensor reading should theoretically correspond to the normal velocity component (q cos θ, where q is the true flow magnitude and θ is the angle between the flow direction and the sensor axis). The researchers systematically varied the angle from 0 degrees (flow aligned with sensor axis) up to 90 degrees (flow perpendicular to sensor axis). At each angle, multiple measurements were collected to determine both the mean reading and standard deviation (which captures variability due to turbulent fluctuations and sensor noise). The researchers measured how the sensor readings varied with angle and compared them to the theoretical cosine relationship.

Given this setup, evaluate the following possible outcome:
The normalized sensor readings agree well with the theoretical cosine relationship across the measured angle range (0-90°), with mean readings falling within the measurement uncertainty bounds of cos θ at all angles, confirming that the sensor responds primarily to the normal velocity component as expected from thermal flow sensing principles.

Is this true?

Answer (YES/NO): NO